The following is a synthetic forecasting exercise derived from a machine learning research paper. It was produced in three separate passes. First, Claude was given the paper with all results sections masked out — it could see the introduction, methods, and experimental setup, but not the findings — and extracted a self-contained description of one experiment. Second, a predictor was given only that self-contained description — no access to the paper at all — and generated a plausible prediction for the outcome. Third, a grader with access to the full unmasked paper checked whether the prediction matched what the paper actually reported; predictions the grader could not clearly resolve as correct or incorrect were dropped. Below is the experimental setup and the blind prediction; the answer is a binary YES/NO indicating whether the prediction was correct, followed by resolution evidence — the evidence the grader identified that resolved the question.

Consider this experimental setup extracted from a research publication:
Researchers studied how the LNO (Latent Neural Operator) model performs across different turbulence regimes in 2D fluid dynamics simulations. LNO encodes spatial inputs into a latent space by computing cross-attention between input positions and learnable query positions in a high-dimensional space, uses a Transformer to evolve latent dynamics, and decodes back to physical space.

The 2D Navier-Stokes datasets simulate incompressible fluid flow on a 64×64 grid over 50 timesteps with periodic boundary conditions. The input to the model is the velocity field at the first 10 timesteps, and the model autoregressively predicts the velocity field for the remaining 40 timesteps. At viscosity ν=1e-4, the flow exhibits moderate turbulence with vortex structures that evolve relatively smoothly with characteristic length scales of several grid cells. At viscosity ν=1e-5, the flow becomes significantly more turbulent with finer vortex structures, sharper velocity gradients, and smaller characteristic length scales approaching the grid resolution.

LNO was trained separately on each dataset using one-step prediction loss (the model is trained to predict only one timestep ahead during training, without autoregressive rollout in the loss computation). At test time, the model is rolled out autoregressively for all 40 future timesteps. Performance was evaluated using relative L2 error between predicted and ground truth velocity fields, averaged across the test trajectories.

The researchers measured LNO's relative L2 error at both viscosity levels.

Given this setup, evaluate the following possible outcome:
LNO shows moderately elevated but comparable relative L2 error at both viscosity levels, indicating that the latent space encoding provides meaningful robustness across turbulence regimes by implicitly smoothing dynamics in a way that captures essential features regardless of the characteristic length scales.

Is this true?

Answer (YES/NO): NO